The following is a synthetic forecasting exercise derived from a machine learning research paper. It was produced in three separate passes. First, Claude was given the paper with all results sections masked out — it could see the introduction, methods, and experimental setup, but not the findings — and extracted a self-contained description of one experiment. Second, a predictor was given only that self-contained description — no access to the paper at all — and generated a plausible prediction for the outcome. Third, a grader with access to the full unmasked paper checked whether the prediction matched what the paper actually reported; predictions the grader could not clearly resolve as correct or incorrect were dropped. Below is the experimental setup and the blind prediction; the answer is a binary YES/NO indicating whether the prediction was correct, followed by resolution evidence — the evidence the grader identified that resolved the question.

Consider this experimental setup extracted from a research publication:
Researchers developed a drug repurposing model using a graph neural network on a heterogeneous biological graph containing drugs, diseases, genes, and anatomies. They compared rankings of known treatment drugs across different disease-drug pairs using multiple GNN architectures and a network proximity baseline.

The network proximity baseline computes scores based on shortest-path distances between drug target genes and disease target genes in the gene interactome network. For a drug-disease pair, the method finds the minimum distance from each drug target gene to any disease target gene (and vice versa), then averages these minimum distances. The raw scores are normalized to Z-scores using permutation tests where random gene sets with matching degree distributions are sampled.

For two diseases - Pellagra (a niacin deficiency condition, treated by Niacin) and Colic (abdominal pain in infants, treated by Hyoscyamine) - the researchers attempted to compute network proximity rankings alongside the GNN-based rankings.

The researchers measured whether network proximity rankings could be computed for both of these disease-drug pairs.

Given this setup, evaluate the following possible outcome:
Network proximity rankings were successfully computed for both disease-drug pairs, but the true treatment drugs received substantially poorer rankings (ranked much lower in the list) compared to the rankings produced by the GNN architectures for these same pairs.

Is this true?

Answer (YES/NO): NO